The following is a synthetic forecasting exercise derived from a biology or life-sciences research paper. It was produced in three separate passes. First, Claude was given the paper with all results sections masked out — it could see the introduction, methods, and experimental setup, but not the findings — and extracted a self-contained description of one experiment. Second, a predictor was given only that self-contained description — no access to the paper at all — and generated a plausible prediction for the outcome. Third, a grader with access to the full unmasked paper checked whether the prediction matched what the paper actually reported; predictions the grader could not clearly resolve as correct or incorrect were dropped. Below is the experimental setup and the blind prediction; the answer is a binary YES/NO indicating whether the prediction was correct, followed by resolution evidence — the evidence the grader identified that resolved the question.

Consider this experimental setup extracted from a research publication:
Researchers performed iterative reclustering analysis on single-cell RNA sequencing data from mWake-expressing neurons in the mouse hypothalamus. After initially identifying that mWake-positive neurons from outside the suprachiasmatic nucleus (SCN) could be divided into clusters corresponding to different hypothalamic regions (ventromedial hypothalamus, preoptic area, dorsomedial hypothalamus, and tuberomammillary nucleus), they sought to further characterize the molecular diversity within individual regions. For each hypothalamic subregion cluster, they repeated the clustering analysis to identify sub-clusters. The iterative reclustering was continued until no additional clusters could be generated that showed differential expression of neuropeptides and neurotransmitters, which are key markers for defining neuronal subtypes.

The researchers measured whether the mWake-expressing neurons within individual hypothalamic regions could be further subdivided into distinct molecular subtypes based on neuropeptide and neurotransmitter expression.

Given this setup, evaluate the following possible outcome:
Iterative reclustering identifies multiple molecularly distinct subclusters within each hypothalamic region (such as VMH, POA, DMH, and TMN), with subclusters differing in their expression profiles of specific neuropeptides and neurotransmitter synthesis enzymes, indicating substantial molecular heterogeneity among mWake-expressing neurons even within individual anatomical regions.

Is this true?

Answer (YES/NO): YES